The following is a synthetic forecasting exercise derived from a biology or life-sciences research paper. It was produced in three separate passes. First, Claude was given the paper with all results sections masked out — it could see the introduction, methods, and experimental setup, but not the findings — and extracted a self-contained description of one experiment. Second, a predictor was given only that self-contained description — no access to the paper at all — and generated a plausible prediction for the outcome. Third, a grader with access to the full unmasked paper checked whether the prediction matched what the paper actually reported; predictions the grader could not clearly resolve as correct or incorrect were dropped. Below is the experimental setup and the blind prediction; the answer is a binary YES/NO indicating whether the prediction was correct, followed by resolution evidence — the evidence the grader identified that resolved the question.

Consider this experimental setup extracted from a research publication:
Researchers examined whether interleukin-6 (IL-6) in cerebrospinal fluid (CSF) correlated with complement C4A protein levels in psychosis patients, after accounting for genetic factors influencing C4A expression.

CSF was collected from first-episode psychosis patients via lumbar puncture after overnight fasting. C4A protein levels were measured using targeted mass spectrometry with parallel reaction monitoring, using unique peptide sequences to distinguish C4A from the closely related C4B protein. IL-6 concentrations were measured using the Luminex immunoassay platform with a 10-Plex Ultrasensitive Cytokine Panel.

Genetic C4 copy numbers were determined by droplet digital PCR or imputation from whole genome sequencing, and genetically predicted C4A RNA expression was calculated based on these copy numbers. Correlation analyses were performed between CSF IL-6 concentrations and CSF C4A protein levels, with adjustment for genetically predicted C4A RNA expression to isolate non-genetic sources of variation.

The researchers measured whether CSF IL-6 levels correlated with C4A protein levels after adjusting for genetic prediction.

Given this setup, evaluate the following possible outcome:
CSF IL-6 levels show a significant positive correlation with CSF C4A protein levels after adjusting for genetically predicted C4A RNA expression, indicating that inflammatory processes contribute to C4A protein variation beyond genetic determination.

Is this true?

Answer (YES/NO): NO